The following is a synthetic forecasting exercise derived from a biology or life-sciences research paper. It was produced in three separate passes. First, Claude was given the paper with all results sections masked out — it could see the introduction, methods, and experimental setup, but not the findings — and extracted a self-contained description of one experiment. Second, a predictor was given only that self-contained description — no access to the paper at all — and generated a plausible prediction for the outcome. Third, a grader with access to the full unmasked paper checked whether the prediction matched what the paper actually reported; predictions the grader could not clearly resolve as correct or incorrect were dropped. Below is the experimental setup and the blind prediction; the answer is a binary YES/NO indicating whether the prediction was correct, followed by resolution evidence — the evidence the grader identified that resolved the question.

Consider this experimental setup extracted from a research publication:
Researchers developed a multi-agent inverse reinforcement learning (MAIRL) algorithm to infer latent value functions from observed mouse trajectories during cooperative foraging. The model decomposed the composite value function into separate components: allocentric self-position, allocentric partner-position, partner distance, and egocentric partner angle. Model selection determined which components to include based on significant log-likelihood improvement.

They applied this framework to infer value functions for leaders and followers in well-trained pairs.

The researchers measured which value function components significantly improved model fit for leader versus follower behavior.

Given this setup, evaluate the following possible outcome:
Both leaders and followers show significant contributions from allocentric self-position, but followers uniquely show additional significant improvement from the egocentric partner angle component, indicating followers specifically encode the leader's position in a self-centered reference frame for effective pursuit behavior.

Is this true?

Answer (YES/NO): NO